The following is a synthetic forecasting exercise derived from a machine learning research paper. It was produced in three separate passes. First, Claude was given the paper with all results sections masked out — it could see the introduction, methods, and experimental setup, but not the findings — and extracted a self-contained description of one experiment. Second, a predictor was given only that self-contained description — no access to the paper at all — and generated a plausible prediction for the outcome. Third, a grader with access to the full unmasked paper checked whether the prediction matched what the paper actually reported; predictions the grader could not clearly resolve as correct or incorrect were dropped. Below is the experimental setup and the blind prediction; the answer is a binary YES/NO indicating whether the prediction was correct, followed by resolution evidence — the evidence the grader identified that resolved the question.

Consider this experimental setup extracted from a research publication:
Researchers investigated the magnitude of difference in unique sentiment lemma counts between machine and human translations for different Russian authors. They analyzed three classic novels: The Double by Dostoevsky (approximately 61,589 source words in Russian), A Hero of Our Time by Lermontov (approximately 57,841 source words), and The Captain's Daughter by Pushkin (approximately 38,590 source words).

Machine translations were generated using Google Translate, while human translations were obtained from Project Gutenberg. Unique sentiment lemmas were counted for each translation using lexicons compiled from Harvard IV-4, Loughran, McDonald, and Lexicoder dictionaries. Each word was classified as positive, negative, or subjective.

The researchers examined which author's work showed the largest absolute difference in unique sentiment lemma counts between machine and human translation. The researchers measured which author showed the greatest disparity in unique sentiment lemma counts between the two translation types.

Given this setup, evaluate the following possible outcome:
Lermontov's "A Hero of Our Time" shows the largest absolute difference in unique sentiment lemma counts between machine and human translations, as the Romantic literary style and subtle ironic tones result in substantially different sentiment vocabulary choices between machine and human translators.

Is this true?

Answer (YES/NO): YES